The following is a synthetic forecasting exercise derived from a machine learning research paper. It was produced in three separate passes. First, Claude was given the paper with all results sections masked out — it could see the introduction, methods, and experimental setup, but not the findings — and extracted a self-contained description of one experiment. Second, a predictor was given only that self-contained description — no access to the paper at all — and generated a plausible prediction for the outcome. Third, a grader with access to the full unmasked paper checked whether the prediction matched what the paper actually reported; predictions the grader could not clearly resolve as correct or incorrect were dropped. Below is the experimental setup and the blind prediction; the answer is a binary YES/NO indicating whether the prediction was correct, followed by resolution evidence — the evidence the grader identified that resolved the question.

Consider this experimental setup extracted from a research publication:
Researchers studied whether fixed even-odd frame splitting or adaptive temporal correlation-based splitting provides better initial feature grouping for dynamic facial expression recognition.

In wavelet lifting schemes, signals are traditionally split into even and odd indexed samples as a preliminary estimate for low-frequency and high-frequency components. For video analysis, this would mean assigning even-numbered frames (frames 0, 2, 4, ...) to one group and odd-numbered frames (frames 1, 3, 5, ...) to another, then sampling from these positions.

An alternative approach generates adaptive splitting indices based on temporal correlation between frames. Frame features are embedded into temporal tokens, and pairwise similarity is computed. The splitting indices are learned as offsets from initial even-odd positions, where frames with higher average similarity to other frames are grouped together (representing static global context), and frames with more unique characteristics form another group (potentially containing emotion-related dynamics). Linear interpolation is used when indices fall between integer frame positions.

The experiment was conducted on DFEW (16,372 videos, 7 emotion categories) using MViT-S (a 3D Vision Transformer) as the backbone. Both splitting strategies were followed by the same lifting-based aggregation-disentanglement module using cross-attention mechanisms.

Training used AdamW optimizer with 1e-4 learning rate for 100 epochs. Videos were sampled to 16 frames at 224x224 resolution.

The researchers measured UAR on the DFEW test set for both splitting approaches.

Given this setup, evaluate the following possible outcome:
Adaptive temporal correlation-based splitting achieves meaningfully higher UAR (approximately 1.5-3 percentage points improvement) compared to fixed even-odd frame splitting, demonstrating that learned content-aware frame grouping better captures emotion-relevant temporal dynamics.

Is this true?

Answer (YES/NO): YES